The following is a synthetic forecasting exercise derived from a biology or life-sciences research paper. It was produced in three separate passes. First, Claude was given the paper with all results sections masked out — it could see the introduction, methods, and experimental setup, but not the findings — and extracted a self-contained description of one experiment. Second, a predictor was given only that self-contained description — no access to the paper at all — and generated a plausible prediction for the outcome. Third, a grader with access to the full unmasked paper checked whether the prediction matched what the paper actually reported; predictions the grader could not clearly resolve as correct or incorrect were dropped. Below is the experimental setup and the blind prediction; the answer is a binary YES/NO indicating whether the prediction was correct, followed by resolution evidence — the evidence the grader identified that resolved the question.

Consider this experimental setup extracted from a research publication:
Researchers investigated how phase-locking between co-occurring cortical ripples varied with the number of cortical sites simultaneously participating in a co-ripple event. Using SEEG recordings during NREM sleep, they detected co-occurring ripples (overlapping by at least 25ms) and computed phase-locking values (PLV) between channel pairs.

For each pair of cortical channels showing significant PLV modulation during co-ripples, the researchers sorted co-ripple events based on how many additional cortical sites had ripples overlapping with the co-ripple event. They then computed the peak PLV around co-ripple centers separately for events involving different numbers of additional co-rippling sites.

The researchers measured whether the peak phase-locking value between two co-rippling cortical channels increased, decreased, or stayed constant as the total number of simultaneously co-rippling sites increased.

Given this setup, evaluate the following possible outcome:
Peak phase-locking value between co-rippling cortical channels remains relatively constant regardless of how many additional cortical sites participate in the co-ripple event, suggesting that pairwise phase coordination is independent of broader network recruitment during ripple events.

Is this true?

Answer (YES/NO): NO